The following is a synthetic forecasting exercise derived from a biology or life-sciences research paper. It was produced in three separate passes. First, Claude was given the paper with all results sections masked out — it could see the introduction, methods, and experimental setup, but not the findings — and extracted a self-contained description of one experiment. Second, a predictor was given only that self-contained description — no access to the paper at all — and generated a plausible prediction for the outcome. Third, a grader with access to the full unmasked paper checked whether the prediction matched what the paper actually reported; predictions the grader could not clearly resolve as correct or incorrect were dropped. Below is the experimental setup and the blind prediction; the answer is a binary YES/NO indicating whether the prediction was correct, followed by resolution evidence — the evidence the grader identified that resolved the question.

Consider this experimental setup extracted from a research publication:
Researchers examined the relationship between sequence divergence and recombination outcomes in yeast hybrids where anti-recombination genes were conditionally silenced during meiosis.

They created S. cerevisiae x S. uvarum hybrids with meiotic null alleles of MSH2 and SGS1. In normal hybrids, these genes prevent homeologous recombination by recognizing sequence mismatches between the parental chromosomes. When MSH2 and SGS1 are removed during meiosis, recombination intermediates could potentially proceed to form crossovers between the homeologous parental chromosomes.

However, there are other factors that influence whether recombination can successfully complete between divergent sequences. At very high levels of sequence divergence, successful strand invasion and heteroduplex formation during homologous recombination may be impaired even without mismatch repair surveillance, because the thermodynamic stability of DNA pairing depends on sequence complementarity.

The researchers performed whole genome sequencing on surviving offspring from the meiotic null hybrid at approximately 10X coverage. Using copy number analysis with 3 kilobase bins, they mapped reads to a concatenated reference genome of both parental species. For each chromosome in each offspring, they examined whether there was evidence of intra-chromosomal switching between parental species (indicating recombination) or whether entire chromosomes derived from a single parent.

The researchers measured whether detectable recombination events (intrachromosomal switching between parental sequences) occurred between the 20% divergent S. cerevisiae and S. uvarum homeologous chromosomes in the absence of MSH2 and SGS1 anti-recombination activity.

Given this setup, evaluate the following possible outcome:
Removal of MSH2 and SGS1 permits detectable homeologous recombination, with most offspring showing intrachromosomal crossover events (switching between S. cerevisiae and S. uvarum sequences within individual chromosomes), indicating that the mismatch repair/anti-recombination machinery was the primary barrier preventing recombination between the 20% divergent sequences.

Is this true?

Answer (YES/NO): NO